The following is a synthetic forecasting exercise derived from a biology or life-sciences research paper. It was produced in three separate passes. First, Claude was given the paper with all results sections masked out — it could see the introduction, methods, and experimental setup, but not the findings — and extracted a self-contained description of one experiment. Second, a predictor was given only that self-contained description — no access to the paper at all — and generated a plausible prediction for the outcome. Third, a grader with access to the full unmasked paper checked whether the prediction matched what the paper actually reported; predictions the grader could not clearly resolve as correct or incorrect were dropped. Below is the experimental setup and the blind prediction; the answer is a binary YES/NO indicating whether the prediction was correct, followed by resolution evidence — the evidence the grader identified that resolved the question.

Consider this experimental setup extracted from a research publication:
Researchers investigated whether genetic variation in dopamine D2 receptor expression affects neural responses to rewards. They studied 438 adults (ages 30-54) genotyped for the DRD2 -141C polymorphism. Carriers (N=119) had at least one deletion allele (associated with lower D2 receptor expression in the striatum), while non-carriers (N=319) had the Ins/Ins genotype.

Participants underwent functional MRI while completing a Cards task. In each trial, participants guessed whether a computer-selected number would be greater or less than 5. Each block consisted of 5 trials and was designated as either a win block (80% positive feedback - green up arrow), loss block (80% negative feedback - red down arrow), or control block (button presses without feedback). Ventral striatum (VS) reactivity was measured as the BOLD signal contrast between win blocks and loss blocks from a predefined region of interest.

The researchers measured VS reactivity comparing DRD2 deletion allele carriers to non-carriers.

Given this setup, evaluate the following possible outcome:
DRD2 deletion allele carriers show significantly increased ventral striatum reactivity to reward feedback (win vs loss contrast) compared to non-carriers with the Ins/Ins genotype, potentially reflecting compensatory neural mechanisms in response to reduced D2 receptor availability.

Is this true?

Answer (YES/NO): NO